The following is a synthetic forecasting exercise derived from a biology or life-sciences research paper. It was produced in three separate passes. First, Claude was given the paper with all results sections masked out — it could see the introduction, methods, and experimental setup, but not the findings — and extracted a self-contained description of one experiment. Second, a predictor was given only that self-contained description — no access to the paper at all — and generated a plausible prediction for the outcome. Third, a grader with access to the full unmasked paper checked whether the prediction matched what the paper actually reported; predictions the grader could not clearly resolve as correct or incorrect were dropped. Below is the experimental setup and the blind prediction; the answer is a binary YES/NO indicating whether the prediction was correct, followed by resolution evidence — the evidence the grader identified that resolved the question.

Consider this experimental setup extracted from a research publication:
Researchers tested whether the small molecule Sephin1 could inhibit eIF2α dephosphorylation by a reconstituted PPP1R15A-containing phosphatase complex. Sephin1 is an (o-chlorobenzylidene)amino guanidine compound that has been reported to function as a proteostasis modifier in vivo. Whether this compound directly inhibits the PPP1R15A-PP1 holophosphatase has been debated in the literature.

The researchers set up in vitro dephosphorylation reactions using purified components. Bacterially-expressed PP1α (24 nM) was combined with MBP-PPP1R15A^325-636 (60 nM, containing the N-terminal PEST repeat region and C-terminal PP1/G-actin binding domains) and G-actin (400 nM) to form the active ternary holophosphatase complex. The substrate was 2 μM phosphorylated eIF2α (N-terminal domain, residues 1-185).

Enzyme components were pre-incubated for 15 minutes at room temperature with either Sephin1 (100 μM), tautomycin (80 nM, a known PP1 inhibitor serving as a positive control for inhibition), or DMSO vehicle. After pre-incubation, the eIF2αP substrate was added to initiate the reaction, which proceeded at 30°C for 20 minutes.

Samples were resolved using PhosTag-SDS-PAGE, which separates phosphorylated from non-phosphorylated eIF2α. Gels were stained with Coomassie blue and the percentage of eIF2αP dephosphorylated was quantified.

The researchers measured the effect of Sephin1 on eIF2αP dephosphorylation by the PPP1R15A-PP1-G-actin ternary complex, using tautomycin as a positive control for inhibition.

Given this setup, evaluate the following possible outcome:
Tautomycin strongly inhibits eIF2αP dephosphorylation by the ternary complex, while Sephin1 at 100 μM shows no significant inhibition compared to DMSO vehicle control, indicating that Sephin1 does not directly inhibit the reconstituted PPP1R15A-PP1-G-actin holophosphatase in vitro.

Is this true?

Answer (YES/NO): YES